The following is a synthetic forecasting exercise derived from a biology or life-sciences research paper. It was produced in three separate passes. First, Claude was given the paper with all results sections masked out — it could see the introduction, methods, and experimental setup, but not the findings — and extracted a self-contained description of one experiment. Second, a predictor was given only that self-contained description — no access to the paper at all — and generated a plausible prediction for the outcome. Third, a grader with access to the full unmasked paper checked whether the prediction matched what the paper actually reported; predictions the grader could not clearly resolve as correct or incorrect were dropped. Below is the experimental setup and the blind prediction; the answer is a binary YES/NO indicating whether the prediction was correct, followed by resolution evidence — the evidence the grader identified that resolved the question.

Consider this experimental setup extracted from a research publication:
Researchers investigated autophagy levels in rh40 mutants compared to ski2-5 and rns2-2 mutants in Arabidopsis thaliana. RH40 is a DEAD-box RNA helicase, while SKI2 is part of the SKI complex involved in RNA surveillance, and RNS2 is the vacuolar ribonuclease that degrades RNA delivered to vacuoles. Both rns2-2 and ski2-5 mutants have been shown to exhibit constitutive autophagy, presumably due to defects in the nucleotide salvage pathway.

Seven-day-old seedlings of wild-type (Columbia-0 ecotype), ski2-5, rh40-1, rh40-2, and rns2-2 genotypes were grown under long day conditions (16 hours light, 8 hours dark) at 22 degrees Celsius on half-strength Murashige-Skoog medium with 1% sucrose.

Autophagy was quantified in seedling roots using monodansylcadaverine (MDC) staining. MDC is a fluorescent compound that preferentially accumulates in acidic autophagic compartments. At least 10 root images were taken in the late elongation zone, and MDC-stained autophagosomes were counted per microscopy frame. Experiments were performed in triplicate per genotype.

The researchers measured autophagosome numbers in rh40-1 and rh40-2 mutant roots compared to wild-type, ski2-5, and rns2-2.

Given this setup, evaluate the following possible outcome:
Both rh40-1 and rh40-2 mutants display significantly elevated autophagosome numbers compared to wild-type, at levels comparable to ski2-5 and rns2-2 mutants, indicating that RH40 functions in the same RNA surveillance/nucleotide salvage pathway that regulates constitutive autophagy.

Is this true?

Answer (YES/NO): NO